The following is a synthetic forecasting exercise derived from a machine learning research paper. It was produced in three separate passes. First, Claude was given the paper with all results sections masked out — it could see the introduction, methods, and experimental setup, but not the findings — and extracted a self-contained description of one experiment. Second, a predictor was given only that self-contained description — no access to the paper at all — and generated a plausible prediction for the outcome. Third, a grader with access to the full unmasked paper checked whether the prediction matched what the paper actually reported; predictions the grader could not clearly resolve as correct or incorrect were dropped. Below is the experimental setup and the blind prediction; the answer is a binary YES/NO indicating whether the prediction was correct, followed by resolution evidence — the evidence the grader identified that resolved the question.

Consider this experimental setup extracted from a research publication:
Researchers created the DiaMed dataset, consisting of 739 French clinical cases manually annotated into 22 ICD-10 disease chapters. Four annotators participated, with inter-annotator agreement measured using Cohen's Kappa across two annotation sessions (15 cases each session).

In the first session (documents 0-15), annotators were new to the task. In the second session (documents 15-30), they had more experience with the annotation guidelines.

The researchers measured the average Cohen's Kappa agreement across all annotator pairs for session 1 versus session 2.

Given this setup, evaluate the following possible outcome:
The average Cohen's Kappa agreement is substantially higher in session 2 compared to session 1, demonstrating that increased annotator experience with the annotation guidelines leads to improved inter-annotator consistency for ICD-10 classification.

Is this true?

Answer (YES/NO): YES